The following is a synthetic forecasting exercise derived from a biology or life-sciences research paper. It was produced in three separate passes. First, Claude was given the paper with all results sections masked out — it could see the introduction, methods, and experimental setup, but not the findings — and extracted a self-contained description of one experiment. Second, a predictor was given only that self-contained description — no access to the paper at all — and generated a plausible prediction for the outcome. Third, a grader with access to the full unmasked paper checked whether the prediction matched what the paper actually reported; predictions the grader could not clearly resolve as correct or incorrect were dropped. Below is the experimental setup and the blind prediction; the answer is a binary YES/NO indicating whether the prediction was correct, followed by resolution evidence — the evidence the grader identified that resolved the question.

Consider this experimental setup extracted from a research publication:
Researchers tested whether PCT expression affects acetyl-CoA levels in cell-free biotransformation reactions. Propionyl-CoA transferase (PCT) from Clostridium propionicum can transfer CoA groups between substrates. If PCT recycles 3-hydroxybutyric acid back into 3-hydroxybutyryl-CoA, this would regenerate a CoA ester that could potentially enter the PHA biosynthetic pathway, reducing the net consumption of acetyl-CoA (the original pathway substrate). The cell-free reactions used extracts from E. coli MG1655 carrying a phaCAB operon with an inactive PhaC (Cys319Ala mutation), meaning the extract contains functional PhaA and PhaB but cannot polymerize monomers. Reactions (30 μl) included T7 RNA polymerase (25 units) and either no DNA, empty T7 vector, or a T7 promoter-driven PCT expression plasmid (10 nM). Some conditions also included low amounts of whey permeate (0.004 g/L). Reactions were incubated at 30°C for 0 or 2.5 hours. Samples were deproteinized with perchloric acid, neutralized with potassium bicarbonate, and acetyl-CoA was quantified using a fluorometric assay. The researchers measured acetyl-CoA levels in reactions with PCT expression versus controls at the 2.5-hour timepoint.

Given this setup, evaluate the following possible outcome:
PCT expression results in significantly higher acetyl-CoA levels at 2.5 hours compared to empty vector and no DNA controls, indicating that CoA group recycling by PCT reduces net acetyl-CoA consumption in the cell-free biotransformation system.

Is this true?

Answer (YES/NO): YES